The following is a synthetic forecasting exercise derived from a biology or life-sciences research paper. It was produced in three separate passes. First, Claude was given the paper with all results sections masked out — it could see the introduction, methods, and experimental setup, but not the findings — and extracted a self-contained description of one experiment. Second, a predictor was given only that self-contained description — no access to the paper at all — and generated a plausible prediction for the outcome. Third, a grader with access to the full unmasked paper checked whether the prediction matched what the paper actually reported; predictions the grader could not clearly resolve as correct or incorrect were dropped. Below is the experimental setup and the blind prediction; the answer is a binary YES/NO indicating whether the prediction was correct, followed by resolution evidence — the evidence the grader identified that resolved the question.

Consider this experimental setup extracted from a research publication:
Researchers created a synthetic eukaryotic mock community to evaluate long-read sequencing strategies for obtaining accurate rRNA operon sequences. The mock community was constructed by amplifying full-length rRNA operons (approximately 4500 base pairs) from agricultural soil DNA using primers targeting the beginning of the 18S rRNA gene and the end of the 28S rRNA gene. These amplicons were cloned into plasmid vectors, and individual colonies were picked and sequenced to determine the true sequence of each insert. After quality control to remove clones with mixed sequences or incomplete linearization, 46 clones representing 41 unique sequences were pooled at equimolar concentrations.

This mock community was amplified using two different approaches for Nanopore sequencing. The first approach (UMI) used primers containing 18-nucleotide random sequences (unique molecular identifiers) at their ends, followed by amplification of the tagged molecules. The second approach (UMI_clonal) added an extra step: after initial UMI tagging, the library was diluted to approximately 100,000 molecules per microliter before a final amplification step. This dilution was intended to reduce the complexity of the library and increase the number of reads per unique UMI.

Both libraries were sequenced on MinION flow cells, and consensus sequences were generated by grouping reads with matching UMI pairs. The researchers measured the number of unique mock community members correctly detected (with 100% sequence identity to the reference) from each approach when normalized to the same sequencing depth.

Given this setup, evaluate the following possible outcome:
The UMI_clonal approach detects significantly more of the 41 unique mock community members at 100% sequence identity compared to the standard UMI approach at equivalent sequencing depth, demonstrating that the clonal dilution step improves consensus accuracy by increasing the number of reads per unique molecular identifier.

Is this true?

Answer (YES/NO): NO